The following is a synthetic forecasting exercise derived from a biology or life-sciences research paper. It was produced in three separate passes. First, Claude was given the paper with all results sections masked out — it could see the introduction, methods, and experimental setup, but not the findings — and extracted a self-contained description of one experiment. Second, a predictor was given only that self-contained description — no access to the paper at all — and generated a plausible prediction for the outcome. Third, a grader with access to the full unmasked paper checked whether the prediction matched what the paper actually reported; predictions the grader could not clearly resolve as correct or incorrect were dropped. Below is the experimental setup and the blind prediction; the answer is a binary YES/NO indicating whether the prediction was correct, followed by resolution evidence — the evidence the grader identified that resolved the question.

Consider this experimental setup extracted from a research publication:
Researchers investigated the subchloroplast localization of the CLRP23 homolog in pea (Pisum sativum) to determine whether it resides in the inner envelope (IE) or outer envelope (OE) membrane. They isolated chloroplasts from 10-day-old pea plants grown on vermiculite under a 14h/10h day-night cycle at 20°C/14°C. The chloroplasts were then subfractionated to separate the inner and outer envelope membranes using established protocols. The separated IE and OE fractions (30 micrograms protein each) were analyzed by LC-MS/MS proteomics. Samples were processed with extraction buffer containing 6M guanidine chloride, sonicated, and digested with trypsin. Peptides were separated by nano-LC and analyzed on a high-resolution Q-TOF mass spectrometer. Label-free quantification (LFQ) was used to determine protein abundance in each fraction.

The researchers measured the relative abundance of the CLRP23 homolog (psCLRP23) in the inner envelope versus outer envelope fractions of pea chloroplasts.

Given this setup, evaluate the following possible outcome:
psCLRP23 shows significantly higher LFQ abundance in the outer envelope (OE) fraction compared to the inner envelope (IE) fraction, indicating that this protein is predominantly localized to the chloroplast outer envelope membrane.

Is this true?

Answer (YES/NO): NO